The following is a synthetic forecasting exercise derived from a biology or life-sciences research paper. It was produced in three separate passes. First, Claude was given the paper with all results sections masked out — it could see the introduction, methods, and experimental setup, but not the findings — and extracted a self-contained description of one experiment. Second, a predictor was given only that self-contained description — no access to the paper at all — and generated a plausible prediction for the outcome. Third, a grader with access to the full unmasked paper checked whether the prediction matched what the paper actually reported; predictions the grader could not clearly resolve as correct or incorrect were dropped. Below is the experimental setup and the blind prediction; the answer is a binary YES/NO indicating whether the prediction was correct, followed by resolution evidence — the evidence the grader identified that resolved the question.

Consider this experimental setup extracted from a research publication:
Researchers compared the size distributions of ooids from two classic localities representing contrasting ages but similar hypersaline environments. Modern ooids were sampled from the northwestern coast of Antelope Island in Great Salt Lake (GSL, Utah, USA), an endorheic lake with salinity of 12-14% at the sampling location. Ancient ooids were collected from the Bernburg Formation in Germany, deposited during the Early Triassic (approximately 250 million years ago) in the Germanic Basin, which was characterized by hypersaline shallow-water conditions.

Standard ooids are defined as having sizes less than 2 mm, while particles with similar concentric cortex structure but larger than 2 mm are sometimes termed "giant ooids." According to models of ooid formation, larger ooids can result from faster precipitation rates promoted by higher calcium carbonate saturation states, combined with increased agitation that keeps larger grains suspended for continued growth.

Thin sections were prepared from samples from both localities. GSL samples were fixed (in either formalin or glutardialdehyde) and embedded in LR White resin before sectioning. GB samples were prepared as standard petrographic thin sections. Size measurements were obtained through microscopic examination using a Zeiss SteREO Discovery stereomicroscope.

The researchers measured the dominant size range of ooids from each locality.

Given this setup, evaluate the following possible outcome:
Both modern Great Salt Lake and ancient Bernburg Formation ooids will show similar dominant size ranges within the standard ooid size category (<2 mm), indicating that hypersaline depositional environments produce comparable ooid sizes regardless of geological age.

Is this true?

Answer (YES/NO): NO